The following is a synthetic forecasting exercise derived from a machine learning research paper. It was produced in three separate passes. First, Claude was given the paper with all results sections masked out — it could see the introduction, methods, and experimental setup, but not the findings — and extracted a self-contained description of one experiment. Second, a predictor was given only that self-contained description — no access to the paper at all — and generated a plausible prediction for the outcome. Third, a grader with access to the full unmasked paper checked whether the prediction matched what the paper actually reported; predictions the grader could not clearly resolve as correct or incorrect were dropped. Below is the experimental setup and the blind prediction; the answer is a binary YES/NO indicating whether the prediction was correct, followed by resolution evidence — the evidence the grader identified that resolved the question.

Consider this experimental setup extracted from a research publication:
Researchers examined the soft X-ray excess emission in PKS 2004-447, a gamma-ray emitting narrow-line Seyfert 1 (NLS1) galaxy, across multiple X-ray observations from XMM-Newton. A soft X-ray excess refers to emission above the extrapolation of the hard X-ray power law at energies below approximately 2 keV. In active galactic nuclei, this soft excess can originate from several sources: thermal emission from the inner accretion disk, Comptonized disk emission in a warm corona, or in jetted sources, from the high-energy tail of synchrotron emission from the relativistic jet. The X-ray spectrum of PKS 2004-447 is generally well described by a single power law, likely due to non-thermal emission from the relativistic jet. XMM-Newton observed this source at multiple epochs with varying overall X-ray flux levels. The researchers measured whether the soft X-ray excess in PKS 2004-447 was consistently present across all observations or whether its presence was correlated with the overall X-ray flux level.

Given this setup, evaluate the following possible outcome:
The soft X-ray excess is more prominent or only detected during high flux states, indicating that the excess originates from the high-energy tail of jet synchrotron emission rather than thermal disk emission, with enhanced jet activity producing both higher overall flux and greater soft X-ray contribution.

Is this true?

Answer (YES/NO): YES